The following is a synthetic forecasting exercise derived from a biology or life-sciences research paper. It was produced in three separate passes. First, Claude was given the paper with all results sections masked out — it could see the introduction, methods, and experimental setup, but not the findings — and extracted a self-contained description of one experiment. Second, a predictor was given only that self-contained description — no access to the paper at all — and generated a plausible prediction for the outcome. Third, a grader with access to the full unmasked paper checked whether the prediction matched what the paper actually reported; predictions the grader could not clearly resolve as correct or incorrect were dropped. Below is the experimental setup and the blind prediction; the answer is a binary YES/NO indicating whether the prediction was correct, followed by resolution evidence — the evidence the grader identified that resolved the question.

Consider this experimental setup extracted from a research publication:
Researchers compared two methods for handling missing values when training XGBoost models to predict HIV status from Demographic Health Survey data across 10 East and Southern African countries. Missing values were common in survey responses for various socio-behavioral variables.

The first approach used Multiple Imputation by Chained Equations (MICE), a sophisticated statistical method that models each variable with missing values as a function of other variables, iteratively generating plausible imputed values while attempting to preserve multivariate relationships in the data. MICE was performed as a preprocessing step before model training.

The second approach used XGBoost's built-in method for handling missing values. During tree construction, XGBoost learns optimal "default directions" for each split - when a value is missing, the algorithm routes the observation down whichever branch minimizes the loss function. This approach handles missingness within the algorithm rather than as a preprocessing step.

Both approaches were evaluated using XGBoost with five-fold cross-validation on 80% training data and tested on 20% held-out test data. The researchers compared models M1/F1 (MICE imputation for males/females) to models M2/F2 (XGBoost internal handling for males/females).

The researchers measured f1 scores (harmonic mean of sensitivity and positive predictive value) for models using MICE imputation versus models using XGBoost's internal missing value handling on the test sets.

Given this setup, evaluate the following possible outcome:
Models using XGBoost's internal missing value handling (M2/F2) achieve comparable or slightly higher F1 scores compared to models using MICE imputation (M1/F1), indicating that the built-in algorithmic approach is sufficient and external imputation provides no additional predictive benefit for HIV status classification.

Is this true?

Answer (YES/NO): YES